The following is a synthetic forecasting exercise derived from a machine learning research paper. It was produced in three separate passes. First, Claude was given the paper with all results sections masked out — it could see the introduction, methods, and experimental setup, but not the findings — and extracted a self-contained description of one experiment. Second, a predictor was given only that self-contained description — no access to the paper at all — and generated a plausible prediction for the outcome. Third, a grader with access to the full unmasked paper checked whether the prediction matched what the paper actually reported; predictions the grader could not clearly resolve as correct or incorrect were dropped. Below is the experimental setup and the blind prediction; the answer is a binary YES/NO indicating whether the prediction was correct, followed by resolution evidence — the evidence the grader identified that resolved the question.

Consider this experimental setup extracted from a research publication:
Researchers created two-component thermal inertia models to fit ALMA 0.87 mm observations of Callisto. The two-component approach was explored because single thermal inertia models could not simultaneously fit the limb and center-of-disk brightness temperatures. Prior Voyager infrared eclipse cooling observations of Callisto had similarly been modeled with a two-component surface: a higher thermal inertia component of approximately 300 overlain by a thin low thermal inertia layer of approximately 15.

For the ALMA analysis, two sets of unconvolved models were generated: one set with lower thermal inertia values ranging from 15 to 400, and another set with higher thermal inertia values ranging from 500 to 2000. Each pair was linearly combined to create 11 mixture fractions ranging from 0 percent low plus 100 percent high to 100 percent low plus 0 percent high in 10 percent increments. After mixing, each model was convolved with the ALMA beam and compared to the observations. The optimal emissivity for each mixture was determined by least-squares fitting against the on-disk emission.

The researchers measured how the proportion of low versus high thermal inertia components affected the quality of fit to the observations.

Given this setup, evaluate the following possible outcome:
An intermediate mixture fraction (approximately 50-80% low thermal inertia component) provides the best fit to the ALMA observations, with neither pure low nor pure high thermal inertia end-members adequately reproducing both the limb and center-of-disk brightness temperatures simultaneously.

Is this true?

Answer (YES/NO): NO